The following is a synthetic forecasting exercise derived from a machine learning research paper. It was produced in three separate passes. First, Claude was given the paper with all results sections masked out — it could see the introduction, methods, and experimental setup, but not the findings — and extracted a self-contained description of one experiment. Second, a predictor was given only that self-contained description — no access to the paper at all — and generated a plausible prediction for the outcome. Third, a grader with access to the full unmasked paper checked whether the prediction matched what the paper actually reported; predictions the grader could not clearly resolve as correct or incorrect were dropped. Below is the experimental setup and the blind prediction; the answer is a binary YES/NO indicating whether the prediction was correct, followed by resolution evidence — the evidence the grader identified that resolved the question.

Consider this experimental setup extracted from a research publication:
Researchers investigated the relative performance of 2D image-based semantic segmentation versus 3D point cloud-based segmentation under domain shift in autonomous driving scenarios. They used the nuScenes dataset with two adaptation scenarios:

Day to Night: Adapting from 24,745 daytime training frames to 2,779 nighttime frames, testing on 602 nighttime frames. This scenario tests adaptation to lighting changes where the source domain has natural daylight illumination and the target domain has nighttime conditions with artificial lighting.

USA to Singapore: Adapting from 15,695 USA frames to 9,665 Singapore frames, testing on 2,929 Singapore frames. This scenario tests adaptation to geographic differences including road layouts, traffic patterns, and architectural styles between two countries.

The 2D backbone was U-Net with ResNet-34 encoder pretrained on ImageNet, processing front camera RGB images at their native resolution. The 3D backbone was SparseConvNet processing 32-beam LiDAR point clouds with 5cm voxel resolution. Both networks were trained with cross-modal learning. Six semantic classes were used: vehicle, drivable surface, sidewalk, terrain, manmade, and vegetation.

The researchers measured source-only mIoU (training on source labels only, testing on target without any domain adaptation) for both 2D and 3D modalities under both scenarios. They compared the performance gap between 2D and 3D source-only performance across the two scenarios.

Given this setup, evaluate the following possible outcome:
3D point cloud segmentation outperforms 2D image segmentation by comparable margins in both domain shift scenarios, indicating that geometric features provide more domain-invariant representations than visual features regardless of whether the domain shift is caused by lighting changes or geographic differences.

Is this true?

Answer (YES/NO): NO